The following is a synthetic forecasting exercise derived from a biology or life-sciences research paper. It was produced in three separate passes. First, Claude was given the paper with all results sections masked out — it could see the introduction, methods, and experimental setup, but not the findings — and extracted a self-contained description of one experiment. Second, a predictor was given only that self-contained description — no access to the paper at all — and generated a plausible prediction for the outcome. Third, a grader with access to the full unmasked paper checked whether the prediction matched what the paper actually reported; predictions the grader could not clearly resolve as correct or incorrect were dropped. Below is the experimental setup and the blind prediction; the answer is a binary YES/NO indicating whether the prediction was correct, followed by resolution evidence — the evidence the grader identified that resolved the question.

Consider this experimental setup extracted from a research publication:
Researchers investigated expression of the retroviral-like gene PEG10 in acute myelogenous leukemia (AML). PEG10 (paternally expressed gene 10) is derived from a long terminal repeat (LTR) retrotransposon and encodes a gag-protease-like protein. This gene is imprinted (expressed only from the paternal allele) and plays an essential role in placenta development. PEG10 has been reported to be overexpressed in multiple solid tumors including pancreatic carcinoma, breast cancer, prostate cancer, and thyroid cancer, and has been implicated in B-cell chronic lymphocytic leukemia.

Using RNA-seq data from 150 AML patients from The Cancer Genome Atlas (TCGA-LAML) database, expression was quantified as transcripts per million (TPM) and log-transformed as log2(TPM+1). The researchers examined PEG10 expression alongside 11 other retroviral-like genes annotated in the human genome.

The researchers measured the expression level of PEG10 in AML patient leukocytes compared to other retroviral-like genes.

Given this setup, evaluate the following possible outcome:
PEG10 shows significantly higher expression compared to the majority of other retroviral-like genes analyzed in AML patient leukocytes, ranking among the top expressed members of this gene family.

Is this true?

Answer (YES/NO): NO